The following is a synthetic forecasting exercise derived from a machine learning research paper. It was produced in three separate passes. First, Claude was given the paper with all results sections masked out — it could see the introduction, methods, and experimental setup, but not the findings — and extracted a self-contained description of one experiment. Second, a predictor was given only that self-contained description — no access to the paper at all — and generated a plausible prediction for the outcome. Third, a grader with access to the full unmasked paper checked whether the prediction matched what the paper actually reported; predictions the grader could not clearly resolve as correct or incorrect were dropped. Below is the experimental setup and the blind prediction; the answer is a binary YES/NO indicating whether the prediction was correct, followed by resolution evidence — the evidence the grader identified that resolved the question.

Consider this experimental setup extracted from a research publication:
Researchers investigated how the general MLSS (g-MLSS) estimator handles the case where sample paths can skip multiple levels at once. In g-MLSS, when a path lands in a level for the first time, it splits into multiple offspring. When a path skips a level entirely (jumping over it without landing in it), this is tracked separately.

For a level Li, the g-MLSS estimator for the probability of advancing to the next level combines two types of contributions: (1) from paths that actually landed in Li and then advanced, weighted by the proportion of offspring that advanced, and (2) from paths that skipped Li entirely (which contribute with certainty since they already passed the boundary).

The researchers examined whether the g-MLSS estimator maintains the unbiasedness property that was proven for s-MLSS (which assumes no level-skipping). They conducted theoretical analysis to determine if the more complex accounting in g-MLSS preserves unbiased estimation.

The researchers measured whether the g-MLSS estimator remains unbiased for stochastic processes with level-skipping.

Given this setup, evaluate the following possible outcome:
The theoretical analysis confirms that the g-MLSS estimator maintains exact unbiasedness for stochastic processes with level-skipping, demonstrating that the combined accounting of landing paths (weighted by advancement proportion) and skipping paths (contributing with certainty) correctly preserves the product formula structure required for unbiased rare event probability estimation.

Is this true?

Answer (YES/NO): YES